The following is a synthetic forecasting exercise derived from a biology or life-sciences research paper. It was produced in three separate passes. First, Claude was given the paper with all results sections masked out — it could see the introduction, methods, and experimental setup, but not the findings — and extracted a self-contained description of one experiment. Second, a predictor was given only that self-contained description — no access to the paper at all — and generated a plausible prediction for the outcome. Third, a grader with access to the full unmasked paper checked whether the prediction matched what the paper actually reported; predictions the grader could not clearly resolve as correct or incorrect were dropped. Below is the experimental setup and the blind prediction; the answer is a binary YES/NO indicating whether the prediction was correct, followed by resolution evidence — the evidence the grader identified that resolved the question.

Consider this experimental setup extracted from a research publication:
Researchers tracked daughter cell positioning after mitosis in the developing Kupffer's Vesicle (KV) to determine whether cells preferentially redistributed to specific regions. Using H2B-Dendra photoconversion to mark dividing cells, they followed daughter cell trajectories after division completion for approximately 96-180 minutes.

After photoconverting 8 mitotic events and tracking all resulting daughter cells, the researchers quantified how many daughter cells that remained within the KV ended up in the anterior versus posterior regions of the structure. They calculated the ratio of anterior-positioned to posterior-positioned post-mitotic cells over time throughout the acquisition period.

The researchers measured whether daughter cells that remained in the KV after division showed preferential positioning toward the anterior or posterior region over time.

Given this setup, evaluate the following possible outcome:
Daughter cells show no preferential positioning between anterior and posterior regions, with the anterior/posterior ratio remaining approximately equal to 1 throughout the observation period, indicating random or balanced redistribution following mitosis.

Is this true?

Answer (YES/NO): NO